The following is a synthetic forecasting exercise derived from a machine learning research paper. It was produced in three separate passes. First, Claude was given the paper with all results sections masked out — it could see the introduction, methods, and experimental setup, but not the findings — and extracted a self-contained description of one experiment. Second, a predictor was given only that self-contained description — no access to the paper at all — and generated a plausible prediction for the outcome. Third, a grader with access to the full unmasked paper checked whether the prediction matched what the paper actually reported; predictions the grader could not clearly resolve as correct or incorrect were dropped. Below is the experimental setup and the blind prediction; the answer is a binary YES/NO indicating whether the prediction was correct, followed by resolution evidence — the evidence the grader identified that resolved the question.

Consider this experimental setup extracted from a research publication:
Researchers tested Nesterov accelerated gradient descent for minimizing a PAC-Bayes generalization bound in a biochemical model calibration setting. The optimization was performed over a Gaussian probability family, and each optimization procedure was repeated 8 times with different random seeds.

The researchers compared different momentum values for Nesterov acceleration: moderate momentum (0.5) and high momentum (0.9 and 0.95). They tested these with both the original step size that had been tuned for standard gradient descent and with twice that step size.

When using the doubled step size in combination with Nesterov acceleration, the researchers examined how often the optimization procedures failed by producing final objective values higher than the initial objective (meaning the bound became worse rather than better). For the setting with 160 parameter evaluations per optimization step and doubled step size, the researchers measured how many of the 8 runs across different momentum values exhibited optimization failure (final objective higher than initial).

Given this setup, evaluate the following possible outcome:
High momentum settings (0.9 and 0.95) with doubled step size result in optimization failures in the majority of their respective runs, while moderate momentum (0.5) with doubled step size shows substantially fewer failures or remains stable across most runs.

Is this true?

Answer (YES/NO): YES